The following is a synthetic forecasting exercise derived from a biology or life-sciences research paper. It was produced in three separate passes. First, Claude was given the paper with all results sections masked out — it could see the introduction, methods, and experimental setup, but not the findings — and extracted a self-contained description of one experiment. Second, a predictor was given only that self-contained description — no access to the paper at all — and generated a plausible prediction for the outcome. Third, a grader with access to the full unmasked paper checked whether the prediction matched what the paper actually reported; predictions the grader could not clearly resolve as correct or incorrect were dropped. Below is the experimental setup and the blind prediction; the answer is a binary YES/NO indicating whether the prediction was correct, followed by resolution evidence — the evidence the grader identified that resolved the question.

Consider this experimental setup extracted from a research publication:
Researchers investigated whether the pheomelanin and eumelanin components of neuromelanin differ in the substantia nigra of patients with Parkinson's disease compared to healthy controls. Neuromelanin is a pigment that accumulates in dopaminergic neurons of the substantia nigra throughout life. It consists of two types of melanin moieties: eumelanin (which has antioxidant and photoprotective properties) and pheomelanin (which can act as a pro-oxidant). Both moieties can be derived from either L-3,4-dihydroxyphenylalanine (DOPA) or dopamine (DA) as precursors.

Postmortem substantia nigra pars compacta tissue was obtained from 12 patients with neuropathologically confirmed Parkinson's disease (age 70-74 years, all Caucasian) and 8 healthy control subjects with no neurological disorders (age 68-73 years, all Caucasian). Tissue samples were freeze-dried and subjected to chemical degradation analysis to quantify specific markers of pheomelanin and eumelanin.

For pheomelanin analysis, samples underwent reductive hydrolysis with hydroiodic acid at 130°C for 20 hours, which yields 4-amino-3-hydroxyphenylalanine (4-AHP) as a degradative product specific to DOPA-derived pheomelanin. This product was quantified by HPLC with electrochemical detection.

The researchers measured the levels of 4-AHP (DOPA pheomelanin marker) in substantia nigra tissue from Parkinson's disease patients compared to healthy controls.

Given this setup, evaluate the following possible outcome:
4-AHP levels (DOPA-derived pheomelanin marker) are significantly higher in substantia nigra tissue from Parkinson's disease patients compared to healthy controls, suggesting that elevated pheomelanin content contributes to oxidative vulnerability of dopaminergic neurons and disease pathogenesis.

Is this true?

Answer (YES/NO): YES